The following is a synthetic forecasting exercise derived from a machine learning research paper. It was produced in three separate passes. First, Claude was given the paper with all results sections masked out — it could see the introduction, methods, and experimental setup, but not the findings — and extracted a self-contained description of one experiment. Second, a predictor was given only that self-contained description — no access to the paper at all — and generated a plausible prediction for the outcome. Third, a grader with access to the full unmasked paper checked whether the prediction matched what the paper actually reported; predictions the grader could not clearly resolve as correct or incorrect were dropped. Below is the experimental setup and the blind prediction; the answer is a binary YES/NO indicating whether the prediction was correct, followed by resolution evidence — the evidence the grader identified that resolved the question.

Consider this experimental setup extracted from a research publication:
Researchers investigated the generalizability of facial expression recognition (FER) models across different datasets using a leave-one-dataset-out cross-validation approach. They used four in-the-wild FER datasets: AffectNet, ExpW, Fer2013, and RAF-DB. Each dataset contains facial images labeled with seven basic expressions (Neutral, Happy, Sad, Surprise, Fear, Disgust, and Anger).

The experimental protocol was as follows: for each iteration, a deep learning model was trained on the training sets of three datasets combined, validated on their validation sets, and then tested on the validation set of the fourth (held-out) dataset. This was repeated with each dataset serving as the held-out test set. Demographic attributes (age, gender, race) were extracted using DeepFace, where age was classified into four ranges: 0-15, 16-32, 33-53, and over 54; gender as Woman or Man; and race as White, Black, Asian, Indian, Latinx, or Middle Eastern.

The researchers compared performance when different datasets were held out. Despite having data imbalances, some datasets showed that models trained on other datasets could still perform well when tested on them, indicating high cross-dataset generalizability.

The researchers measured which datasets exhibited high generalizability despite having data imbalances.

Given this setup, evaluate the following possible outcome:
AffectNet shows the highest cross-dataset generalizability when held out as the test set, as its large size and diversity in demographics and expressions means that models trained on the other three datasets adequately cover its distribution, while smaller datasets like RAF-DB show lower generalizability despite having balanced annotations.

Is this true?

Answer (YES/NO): NO